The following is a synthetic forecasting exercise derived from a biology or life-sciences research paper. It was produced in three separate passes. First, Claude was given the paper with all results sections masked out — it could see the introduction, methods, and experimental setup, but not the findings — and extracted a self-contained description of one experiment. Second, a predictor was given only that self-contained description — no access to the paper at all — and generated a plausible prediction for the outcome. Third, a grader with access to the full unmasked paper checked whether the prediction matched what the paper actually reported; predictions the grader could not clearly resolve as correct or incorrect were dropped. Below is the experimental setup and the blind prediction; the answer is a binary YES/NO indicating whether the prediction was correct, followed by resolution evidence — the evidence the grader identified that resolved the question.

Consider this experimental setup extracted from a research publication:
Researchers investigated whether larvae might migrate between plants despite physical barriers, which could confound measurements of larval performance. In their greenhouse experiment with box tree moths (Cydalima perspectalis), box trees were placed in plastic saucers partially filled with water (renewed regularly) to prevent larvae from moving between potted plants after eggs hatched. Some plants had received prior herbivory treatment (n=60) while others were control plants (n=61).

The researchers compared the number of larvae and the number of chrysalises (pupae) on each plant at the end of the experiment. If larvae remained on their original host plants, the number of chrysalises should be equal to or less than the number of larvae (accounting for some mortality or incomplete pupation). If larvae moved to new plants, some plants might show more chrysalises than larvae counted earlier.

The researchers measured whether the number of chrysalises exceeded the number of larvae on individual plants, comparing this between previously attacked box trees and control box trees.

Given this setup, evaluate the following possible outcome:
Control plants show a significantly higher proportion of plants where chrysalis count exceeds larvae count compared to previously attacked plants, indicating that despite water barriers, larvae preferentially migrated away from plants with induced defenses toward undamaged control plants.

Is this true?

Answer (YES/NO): YES